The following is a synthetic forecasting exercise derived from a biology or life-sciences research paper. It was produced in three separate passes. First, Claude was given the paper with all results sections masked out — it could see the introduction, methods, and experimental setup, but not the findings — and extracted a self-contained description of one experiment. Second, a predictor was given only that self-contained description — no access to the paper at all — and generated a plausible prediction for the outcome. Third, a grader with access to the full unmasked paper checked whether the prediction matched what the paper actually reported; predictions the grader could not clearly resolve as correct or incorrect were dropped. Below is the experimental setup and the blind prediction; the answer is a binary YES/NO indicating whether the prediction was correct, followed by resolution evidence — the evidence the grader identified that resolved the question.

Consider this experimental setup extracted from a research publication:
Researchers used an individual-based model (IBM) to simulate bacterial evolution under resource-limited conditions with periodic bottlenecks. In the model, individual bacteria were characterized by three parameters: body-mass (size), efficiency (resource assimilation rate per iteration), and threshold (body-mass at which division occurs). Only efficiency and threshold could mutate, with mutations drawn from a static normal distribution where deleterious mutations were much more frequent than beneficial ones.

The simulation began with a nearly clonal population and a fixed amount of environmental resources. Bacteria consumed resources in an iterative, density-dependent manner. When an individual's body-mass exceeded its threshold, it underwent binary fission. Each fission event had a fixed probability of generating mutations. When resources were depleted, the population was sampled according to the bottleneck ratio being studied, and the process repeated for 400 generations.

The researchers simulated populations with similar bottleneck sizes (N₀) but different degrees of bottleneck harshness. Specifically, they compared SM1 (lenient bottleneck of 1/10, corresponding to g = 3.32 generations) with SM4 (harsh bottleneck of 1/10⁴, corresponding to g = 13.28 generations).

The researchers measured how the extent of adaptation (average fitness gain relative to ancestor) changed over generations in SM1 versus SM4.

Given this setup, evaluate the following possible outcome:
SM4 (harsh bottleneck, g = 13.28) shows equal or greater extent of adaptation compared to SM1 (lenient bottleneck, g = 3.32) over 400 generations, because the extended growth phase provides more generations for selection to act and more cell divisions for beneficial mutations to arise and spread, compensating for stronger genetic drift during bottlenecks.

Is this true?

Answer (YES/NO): NO